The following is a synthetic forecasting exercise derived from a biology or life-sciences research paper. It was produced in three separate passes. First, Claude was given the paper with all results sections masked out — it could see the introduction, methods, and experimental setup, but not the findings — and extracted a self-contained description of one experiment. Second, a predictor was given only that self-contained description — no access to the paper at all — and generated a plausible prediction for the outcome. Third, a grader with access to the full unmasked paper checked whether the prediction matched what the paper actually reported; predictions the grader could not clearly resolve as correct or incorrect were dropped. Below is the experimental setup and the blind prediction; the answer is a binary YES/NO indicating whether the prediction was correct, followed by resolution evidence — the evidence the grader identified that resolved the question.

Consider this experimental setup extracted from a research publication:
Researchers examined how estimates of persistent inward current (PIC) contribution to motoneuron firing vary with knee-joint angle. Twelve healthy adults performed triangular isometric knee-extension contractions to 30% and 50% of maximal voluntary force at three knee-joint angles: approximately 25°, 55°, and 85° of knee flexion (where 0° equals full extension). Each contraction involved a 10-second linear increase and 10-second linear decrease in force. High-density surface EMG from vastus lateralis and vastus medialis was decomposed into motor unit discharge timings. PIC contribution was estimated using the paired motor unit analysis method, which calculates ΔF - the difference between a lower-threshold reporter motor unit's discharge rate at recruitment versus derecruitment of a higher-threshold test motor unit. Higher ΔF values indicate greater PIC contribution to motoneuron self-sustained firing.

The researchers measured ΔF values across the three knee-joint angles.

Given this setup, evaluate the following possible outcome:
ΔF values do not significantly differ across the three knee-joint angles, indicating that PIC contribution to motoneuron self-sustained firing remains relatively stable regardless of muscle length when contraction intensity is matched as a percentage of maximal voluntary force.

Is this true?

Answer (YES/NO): NO